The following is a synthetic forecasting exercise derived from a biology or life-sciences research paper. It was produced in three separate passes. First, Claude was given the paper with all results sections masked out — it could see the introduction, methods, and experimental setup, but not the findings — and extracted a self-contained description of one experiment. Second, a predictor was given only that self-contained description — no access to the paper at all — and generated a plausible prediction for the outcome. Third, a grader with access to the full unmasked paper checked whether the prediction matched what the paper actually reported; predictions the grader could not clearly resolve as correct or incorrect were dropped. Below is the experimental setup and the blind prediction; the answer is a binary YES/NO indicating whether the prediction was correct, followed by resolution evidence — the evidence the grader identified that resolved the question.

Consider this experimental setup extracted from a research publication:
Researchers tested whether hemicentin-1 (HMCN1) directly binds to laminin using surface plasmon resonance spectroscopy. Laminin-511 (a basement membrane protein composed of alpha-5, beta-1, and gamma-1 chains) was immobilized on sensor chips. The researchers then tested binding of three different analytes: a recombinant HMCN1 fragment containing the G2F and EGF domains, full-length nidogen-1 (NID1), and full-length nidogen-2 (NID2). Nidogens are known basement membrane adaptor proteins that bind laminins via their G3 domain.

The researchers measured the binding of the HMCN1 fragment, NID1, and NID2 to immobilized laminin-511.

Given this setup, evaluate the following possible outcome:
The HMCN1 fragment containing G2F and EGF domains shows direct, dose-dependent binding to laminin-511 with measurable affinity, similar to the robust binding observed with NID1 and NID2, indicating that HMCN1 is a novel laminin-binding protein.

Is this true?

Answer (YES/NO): NO